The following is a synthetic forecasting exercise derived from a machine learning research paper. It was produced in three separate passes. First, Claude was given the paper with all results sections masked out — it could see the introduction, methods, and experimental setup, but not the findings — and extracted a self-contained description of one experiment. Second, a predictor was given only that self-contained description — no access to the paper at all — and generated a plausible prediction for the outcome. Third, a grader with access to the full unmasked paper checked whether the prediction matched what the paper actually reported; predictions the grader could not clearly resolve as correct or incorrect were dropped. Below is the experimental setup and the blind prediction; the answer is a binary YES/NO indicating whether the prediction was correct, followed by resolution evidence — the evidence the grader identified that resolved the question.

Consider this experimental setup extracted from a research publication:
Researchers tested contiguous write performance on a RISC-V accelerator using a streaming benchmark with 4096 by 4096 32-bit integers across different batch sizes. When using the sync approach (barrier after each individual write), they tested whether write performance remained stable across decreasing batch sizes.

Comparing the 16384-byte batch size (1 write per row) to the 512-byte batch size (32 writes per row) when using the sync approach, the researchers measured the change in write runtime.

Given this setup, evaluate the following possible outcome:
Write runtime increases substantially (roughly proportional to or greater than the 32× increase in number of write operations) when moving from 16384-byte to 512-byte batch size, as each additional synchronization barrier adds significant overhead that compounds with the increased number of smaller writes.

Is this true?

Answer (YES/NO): NO